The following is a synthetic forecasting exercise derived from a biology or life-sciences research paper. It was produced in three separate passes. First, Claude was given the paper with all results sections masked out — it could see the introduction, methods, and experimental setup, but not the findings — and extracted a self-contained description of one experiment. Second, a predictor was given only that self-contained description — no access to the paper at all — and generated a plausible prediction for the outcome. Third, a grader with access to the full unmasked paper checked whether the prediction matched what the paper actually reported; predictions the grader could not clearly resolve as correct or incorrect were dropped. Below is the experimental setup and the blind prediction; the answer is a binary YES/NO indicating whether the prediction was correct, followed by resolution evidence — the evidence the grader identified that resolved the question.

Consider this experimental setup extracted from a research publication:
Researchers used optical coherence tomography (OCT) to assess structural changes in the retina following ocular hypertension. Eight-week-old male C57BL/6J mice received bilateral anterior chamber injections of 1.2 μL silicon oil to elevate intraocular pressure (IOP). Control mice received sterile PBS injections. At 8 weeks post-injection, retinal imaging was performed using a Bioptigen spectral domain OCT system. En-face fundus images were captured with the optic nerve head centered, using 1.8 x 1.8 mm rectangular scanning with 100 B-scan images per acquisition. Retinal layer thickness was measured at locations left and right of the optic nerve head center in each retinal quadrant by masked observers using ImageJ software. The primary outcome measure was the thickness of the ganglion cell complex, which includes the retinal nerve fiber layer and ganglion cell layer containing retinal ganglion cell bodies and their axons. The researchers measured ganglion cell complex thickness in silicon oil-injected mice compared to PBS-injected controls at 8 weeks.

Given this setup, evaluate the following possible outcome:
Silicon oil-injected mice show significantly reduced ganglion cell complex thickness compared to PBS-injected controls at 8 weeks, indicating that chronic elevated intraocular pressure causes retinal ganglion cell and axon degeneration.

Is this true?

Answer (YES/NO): YES